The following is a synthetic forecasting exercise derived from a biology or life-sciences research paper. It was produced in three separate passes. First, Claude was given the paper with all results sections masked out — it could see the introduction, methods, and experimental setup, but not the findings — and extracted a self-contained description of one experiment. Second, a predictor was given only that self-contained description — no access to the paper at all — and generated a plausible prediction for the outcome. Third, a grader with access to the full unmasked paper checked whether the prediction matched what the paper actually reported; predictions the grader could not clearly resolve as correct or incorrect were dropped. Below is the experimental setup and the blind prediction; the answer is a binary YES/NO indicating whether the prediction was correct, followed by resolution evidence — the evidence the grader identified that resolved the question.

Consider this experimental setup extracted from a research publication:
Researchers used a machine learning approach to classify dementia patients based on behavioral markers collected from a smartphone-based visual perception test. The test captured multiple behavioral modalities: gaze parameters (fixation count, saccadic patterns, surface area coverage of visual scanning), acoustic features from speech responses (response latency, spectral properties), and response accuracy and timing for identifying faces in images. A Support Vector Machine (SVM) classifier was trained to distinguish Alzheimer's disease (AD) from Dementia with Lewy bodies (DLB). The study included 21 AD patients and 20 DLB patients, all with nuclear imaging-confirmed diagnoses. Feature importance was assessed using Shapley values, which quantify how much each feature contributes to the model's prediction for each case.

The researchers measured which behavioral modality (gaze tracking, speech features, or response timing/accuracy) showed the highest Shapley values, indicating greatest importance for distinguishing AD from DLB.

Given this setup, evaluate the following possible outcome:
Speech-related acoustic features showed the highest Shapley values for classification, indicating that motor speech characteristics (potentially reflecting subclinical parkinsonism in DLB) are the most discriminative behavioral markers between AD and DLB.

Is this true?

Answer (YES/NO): NO